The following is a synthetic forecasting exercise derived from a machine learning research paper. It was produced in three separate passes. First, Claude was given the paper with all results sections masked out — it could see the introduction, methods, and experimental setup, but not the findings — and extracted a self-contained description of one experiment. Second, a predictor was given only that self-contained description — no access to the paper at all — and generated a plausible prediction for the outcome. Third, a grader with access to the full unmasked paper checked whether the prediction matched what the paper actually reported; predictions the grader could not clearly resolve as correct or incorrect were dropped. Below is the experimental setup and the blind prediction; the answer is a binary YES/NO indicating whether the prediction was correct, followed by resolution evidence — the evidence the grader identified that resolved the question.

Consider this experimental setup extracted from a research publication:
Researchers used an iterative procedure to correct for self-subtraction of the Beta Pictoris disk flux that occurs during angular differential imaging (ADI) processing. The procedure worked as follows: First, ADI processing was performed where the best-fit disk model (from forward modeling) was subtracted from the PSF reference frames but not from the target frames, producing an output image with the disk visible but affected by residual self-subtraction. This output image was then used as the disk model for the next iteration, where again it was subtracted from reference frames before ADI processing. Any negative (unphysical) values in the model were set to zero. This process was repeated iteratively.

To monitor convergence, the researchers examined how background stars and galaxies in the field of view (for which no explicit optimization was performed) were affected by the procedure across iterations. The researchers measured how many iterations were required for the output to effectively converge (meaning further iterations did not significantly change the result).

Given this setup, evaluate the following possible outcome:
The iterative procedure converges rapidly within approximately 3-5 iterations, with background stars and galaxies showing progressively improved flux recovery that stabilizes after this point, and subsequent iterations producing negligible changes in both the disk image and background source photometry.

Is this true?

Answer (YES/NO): YES